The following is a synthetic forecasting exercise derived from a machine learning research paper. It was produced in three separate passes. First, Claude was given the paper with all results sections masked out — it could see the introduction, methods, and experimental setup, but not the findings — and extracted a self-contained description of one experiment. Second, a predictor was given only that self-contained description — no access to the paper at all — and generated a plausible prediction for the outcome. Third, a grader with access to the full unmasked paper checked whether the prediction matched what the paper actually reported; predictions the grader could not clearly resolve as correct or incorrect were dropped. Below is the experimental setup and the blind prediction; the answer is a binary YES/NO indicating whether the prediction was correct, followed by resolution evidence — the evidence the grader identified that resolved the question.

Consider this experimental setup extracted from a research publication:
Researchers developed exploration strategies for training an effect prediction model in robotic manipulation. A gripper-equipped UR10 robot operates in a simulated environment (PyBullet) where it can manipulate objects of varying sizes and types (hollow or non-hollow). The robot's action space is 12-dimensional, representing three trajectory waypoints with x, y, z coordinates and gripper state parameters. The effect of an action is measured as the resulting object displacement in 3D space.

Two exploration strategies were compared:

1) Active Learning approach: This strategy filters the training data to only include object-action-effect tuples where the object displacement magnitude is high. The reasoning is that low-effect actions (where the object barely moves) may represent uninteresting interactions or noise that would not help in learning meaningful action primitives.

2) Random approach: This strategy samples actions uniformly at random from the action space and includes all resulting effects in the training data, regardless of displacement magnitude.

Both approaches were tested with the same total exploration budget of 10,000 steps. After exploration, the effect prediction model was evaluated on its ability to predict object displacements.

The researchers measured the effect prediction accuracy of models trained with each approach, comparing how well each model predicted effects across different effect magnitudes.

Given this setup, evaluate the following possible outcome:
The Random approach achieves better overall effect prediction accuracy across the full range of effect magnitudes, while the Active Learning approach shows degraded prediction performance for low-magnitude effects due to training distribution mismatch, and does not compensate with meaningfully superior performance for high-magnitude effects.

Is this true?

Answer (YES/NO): NO